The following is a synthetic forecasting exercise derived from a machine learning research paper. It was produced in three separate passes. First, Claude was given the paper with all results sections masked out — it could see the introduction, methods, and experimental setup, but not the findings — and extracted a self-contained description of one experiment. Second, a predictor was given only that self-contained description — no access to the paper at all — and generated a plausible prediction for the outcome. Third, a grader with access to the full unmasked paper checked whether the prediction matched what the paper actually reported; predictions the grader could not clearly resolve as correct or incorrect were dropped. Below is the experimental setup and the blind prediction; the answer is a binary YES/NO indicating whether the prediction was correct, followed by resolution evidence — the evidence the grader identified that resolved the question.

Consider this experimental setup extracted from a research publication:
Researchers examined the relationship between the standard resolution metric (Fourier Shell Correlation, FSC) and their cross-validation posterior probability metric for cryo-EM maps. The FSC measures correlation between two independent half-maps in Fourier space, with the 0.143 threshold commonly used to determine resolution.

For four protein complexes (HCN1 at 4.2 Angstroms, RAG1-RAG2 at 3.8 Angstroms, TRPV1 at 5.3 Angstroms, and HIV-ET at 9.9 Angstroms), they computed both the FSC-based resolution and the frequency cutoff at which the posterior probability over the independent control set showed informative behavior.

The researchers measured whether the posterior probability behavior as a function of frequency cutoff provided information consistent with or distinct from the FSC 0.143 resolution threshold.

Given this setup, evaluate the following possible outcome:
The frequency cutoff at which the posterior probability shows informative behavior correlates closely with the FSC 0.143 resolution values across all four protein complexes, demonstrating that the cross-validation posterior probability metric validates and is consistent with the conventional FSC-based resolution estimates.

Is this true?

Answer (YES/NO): NO